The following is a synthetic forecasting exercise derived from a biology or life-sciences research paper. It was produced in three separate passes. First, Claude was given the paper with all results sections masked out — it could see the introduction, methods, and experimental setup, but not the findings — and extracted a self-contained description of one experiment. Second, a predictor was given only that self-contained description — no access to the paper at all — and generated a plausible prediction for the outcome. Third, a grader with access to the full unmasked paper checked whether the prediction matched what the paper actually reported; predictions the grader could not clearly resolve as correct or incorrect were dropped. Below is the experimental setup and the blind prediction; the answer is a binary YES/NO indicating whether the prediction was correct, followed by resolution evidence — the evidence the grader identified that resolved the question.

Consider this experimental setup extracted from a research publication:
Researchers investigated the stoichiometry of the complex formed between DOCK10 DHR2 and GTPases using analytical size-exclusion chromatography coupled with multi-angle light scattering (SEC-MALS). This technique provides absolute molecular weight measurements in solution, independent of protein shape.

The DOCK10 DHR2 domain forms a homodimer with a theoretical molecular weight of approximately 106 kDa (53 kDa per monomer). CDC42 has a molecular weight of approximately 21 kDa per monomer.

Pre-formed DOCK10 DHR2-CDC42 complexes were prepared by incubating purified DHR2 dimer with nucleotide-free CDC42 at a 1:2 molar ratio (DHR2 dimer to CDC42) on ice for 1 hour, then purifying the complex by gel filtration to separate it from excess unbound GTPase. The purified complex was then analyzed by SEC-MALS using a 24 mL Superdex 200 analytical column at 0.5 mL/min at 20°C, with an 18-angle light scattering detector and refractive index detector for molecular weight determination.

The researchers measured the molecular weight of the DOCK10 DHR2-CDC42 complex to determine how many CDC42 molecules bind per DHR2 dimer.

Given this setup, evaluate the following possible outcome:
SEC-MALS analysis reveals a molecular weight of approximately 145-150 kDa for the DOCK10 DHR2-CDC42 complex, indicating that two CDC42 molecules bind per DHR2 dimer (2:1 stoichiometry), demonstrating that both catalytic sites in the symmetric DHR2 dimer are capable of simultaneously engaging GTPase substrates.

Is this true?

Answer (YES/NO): YES